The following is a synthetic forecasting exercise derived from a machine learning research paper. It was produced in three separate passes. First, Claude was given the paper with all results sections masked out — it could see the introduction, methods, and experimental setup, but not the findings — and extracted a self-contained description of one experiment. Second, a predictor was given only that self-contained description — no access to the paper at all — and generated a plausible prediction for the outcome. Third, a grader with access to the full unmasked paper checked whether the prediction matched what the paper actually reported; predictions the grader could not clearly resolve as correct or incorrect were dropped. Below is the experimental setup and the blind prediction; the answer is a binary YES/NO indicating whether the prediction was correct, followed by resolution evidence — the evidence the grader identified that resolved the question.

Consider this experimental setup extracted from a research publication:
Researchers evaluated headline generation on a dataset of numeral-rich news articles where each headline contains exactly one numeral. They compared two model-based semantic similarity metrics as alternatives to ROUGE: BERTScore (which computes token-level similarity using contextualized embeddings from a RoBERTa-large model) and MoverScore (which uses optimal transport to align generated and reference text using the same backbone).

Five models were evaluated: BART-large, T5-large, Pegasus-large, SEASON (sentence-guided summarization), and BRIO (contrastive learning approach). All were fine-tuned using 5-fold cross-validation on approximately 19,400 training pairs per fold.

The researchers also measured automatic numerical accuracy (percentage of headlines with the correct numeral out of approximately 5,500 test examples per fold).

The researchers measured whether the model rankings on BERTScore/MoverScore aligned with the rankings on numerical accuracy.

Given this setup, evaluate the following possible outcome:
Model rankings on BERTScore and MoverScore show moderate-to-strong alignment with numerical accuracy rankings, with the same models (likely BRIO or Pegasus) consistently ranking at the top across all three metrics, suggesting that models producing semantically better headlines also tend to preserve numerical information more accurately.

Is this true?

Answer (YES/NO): NO